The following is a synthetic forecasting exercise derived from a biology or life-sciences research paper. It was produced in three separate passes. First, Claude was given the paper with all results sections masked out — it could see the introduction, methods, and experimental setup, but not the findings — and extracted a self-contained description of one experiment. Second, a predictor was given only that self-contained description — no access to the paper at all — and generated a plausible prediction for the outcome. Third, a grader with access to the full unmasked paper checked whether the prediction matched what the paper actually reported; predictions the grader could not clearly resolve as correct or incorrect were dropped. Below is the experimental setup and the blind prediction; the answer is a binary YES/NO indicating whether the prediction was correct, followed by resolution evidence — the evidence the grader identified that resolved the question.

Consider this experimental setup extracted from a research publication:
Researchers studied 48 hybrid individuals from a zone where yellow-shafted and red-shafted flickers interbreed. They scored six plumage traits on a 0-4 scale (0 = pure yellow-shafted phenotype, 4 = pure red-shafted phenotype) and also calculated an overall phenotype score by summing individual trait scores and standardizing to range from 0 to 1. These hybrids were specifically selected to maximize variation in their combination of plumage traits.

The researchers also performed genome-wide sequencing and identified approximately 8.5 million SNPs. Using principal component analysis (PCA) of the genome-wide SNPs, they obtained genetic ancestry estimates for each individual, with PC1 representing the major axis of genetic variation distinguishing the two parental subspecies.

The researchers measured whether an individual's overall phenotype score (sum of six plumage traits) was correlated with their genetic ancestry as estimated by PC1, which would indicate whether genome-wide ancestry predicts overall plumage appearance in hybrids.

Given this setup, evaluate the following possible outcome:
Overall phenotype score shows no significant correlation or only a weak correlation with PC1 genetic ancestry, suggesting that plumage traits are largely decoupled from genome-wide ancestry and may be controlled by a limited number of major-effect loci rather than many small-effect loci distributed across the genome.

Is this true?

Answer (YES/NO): NO